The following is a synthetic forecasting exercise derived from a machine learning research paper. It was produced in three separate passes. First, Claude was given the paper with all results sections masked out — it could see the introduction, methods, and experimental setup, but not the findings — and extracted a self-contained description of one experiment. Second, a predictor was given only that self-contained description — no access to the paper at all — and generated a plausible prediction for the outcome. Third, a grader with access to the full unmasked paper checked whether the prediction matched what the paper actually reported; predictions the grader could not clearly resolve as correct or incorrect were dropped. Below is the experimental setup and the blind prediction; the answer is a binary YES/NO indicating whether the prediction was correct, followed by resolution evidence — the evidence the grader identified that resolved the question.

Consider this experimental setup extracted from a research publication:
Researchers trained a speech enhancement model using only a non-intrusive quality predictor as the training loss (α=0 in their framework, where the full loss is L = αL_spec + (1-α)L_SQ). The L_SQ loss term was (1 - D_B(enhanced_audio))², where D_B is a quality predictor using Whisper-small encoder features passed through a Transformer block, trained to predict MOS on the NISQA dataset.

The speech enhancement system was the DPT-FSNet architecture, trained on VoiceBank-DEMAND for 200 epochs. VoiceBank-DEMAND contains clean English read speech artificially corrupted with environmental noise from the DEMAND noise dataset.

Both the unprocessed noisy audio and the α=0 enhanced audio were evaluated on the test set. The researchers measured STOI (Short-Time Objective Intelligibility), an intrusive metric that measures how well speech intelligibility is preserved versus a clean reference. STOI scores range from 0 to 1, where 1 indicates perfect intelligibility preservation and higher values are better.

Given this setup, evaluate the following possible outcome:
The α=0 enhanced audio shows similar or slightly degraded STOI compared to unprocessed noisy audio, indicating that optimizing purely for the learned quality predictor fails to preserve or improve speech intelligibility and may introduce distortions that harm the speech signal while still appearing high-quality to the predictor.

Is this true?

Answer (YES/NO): NO